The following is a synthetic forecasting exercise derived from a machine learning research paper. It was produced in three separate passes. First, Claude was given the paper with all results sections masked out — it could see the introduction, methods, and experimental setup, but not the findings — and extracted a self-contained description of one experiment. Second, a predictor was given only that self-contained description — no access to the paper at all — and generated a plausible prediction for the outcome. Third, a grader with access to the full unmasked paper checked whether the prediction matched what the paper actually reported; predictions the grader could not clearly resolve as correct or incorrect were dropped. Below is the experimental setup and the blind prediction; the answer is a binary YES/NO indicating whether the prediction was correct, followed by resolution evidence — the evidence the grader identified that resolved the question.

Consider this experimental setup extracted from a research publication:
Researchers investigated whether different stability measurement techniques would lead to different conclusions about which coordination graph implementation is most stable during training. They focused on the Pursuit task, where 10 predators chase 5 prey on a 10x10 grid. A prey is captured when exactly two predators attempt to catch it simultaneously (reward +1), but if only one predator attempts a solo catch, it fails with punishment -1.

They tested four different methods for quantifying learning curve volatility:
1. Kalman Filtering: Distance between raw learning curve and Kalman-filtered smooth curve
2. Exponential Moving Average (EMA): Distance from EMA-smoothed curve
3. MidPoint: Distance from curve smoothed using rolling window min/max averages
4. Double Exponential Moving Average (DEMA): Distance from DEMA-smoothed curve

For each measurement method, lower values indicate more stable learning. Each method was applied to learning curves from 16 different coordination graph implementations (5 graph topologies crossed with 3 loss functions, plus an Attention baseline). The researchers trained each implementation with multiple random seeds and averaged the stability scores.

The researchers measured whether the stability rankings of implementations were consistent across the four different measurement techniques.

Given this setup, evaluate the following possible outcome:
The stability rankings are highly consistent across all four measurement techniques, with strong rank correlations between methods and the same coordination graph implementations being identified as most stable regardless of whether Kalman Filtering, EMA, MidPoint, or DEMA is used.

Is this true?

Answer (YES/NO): YES